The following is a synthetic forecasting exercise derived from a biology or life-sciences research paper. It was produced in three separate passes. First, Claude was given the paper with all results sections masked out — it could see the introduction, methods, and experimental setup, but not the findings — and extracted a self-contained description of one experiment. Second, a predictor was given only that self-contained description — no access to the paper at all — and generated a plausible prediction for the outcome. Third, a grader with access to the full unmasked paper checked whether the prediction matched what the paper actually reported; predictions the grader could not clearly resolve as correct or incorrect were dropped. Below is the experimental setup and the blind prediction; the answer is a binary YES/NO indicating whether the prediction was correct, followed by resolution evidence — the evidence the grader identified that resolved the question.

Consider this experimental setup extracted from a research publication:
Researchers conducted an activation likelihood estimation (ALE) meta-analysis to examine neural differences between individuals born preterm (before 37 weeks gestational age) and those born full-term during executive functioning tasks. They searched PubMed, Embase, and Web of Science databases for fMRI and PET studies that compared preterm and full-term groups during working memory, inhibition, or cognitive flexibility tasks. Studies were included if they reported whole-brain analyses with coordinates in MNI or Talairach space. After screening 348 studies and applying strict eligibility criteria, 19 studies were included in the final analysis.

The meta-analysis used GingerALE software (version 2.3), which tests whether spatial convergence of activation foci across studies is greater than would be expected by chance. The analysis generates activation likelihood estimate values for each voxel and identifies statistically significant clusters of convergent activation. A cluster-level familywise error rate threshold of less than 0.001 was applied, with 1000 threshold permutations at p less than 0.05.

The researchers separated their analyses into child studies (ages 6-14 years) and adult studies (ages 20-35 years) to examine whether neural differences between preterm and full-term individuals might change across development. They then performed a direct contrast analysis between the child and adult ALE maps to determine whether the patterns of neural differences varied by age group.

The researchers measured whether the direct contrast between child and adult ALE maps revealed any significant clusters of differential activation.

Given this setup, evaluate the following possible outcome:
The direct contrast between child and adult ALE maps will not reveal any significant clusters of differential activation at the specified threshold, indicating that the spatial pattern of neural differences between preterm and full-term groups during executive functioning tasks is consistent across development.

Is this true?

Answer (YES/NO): NO